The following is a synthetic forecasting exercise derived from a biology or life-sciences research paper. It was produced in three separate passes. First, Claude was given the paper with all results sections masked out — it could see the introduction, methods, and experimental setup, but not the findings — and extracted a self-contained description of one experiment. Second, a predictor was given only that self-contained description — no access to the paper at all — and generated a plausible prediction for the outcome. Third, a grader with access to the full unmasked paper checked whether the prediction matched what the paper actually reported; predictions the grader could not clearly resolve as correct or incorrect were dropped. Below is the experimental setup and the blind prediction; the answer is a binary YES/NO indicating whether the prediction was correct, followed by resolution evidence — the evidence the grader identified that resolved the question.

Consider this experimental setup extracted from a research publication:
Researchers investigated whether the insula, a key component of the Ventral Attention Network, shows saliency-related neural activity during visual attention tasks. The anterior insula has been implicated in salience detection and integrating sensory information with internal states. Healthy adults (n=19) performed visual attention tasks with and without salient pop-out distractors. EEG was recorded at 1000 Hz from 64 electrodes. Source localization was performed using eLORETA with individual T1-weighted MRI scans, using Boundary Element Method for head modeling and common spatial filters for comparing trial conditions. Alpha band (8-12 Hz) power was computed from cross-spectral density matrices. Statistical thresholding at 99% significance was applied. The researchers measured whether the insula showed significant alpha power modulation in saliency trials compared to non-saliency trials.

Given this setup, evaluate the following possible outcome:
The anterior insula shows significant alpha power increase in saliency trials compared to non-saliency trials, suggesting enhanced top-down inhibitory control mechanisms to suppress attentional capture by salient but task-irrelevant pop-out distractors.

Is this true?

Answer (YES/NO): YES